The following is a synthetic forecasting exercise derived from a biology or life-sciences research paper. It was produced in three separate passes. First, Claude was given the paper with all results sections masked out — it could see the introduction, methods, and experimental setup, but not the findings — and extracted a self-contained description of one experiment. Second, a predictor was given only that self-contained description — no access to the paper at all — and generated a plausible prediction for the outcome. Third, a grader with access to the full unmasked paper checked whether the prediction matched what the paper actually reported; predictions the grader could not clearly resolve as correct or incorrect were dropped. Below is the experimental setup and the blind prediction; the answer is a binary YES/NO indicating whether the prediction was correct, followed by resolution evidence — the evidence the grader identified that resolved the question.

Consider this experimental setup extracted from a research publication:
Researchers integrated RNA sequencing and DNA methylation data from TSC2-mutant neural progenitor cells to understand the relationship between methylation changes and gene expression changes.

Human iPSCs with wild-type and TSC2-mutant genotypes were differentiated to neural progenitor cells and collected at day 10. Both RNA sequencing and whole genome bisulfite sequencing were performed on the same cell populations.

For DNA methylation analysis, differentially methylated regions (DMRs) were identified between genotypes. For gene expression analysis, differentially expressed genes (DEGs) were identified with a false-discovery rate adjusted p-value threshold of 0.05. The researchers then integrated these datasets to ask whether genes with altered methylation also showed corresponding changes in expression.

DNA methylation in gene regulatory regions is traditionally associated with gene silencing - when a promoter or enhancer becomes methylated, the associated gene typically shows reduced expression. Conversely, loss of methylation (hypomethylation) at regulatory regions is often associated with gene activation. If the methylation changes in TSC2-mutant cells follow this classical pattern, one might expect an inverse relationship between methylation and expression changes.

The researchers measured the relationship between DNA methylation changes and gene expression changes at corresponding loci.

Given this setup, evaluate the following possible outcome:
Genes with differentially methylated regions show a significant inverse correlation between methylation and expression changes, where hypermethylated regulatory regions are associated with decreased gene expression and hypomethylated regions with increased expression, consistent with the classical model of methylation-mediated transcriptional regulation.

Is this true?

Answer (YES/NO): YES